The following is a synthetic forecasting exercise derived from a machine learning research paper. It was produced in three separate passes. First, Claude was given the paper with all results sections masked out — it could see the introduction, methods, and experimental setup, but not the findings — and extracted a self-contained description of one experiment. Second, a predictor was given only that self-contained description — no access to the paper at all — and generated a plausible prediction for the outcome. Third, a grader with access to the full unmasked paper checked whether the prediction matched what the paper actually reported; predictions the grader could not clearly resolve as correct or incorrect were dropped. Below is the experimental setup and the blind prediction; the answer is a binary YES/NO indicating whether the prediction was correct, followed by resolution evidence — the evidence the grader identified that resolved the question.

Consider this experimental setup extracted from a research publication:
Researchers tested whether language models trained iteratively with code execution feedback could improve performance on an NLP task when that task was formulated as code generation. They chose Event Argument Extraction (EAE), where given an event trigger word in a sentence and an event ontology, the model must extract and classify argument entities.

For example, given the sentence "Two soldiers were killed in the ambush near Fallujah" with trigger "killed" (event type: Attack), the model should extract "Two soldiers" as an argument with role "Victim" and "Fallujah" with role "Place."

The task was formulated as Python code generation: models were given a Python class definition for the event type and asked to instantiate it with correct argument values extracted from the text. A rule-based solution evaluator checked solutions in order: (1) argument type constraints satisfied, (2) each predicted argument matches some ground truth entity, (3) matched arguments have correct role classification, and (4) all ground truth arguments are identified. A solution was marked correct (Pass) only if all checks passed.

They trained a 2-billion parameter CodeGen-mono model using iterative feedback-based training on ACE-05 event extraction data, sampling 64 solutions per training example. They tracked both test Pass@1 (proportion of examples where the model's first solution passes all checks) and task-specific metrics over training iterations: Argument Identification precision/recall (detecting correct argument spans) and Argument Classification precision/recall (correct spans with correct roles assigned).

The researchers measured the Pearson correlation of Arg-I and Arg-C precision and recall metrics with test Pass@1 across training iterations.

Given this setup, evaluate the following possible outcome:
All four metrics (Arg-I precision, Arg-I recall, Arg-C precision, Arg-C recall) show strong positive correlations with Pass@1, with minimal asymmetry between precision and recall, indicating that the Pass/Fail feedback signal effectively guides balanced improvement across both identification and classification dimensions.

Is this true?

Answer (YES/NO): NO